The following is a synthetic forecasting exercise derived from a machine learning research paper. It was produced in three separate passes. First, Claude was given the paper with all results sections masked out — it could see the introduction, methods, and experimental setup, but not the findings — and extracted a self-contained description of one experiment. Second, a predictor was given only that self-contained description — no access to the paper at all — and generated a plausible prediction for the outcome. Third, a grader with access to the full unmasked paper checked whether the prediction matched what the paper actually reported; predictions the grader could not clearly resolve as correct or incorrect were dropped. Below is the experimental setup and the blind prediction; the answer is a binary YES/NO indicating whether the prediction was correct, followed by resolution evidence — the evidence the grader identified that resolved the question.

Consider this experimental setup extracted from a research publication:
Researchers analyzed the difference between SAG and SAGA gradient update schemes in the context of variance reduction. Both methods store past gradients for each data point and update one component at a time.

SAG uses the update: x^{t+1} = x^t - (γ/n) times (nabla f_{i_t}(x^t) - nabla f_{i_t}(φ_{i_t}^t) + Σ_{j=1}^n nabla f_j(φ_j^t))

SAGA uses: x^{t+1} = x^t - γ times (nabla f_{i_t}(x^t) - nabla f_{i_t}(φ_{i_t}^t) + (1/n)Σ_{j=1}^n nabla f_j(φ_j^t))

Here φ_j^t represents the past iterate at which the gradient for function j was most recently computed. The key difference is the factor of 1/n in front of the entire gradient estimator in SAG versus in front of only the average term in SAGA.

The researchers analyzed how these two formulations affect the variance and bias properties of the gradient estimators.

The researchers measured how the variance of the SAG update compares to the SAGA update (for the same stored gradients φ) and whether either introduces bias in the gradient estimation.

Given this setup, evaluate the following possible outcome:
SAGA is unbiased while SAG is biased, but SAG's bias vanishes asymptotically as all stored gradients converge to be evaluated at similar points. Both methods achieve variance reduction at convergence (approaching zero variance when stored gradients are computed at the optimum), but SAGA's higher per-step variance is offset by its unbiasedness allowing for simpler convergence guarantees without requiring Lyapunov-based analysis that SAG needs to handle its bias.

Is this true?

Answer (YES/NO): NO